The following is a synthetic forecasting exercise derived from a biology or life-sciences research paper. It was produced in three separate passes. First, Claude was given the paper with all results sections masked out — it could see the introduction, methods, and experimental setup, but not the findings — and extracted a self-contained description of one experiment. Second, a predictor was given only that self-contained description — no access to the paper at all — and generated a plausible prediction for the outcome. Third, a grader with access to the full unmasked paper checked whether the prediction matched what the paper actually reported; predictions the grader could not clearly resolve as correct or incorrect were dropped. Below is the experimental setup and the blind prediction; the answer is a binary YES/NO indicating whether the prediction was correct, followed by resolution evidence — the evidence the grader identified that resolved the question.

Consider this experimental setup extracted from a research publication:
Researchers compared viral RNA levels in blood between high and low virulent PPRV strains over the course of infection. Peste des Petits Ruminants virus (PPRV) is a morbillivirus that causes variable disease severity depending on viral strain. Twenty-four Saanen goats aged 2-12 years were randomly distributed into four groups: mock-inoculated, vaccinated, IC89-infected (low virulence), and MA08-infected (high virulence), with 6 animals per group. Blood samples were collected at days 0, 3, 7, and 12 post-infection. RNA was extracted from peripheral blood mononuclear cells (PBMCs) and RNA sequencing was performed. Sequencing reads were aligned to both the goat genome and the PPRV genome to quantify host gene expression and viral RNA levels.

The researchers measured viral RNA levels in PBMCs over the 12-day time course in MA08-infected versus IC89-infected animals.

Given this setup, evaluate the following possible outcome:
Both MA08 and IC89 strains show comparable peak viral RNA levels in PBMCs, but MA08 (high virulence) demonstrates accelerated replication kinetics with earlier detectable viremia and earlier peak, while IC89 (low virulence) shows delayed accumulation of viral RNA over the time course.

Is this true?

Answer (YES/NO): NO